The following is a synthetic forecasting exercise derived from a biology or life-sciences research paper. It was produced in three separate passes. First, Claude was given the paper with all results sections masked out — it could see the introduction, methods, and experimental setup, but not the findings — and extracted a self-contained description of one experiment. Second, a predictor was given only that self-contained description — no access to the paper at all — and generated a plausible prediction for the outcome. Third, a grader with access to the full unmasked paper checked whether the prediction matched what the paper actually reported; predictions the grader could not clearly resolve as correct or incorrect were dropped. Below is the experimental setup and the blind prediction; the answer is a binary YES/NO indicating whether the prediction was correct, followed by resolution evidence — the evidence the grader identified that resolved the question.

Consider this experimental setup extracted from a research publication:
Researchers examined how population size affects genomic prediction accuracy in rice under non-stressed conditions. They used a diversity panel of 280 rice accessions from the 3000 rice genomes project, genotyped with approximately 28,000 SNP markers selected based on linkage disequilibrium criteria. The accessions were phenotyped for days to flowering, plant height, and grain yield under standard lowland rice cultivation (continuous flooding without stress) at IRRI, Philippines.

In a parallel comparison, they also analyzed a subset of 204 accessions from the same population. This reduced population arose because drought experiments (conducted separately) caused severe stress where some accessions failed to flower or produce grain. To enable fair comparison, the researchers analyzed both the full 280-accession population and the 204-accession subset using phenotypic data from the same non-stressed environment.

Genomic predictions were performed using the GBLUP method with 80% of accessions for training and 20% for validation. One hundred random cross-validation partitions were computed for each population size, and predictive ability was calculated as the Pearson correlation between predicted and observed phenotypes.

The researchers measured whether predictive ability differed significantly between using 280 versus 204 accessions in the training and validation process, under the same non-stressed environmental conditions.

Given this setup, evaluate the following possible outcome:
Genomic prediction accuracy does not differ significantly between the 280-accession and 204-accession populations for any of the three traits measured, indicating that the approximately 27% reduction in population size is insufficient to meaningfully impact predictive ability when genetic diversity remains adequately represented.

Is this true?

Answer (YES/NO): YES